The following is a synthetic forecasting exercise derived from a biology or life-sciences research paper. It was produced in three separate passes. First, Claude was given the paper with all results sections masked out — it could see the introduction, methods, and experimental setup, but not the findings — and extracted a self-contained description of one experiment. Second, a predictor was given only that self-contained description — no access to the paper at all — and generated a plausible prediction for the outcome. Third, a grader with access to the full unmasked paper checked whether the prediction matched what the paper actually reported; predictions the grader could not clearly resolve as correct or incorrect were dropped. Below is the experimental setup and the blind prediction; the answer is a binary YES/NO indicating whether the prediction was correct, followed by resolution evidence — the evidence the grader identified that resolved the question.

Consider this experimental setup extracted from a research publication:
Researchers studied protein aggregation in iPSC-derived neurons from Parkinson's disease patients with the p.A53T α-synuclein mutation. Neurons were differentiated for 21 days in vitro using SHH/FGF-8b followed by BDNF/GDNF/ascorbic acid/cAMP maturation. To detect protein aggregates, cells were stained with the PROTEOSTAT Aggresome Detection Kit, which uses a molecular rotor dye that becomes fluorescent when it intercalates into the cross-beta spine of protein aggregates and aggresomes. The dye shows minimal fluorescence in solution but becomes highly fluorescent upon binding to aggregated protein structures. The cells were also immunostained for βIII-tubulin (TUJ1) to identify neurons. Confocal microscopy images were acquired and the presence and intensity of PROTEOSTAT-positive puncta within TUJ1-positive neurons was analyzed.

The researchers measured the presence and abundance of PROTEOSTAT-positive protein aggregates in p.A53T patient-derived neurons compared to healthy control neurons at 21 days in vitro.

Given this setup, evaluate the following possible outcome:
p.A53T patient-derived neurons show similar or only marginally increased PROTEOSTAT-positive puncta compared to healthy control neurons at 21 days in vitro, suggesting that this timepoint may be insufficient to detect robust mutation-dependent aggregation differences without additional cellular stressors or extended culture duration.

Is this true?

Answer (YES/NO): NO